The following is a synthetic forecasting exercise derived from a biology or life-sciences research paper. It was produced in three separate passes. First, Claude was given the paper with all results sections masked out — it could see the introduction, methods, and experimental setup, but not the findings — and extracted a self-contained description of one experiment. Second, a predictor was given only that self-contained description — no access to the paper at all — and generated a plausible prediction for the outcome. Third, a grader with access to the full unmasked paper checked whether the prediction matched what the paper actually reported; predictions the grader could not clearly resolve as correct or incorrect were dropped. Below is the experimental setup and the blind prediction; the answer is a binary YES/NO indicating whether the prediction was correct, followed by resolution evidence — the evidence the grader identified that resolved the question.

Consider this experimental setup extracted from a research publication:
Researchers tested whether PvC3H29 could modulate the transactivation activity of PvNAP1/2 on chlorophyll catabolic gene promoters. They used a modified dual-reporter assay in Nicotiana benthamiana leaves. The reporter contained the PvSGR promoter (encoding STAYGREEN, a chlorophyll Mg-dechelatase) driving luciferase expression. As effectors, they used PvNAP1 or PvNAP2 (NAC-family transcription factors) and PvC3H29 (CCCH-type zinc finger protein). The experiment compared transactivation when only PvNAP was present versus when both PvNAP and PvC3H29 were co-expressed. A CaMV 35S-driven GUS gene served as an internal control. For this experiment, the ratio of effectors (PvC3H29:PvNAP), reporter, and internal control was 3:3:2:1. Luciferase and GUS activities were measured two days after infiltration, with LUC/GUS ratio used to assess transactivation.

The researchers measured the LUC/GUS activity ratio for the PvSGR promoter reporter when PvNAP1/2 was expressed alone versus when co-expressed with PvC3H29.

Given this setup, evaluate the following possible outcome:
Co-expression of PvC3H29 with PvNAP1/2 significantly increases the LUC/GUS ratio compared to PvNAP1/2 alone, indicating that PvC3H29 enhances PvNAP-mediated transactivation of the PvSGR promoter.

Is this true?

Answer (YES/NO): NO